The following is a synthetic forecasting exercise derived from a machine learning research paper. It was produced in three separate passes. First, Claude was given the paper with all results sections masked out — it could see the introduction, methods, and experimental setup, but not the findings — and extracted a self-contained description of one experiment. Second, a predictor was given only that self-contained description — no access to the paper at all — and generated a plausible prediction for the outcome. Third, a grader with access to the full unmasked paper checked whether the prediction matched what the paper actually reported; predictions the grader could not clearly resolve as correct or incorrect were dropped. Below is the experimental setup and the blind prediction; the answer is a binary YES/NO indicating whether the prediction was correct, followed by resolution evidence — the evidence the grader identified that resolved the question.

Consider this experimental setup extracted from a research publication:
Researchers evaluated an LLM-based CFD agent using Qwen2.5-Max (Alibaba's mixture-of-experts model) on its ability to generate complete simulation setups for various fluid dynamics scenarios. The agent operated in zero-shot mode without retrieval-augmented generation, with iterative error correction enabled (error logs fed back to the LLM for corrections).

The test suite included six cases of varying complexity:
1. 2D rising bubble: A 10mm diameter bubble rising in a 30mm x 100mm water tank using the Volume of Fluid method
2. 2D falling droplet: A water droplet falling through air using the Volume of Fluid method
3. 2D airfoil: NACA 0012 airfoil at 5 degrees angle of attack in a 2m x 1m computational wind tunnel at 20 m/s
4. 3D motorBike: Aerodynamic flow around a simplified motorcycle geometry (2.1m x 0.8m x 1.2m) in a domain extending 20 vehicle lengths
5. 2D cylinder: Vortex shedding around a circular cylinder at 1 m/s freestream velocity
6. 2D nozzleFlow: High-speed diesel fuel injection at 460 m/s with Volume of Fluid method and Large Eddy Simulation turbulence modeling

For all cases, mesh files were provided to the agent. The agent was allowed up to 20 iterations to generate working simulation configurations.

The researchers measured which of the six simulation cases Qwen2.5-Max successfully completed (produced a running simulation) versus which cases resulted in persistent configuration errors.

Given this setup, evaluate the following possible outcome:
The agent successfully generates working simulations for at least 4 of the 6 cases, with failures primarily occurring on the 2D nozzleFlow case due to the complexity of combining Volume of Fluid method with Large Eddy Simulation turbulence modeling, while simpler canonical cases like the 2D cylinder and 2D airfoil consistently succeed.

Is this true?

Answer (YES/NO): NO